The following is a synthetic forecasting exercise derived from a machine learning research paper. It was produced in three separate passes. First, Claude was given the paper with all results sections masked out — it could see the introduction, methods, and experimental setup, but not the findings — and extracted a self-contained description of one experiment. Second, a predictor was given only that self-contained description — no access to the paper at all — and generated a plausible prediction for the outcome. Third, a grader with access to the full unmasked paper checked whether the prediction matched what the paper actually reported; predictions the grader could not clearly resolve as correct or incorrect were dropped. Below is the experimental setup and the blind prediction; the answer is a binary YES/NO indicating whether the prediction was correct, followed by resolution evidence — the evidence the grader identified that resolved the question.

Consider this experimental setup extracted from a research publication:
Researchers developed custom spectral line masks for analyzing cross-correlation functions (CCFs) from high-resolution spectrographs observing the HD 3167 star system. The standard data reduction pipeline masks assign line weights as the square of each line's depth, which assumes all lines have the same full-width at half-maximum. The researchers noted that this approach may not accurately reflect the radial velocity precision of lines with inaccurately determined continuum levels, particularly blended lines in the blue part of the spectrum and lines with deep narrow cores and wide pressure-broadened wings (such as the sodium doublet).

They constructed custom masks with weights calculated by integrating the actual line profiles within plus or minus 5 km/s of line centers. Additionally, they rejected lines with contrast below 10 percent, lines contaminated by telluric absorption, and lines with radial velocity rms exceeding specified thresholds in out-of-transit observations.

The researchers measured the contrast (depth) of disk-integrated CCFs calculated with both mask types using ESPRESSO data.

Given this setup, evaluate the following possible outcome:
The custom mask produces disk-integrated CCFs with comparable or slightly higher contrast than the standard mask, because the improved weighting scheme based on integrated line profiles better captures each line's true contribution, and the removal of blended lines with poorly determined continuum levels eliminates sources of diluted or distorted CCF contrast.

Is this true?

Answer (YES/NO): NO